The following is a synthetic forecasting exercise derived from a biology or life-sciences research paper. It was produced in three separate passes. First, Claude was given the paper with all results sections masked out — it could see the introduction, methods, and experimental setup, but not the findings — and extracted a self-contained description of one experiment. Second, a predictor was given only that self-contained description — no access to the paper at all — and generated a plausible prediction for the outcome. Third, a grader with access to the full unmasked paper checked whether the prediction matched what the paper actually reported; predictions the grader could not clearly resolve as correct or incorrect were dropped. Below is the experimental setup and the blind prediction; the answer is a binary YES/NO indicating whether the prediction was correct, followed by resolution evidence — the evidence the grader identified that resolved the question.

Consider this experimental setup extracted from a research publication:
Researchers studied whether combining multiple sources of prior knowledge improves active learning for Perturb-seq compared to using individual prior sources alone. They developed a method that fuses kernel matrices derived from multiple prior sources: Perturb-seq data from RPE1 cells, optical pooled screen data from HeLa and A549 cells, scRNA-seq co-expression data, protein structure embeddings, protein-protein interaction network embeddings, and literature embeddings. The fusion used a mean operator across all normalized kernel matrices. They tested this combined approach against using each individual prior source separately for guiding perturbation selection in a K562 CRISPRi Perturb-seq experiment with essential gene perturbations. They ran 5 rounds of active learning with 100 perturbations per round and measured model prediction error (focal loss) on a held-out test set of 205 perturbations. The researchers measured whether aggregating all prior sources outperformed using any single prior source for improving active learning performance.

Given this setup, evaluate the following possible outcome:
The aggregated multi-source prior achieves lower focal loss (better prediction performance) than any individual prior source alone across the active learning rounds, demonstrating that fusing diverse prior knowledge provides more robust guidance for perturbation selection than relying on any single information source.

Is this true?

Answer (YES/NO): YES